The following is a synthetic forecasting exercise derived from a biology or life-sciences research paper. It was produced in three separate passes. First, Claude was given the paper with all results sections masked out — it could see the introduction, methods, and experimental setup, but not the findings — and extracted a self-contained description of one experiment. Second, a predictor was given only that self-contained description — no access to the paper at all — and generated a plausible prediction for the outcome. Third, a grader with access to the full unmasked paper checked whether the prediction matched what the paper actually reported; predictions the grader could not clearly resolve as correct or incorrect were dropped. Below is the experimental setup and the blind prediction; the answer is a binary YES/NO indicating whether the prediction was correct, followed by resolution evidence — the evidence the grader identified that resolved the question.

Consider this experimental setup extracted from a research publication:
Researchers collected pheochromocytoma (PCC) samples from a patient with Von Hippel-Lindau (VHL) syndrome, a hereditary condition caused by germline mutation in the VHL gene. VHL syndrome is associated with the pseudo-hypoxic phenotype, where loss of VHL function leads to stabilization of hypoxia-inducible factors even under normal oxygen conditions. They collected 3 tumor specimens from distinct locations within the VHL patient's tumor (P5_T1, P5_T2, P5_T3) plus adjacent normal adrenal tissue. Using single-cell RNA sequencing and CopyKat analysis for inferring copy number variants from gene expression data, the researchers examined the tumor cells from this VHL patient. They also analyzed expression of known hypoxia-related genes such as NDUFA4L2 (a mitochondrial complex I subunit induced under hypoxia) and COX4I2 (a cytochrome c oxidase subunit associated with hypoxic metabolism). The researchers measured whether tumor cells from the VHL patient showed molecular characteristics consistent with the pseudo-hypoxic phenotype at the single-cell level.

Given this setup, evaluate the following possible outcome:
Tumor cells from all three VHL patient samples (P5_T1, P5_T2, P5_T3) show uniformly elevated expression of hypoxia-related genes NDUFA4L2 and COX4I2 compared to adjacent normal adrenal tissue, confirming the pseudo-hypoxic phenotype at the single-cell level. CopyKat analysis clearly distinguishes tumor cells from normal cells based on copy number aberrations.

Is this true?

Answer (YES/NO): YES